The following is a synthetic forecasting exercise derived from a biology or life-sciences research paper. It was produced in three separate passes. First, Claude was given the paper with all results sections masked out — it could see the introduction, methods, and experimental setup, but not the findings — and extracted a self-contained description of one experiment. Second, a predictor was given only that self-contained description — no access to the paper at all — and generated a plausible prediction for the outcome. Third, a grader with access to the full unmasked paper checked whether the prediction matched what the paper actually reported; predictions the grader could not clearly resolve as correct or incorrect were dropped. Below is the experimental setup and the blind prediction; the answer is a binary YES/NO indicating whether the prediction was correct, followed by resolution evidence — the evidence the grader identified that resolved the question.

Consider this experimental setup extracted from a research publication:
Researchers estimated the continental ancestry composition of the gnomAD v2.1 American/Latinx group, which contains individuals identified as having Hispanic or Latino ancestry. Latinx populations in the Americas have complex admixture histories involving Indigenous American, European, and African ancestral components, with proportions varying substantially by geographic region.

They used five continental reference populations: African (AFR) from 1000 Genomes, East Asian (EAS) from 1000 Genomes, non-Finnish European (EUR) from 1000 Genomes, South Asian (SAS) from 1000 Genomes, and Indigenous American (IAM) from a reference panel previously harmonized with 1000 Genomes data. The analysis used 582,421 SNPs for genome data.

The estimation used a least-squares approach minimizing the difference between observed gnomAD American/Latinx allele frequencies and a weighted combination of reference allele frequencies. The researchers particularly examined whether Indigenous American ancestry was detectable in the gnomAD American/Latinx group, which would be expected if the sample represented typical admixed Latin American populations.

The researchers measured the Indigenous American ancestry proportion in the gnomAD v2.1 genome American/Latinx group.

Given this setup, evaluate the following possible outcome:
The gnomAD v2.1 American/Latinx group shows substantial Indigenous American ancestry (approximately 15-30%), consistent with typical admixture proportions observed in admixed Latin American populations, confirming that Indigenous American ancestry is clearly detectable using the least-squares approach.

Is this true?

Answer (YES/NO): NO